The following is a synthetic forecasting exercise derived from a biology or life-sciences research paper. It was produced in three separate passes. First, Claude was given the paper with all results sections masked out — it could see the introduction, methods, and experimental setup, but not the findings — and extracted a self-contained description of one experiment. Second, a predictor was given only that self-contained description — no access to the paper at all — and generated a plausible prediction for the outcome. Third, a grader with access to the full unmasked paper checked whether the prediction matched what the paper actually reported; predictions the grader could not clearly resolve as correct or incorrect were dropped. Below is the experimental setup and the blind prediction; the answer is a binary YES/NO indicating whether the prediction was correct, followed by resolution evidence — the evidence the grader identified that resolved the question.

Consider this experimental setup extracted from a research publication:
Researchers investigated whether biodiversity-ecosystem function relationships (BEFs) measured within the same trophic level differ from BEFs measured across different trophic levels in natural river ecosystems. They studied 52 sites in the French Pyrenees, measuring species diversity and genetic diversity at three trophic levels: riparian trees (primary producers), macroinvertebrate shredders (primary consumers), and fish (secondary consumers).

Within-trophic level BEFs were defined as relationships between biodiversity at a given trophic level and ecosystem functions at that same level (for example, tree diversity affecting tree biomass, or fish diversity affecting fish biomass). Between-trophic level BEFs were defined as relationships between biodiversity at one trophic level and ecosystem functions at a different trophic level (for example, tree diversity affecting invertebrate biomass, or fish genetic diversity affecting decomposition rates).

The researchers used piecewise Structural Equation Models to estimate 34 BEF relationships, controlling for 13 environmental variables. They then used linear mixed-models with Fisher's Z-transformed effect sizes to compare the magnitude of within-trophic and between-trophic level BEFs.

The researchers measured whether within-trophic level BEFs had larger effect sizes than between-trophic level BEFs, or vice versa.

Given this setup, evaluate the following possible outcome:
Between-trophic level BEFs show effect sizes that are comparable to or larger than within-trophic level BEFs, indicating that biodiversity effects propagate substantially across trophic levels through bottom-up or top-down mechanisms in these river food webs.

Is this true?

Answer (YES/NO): NO